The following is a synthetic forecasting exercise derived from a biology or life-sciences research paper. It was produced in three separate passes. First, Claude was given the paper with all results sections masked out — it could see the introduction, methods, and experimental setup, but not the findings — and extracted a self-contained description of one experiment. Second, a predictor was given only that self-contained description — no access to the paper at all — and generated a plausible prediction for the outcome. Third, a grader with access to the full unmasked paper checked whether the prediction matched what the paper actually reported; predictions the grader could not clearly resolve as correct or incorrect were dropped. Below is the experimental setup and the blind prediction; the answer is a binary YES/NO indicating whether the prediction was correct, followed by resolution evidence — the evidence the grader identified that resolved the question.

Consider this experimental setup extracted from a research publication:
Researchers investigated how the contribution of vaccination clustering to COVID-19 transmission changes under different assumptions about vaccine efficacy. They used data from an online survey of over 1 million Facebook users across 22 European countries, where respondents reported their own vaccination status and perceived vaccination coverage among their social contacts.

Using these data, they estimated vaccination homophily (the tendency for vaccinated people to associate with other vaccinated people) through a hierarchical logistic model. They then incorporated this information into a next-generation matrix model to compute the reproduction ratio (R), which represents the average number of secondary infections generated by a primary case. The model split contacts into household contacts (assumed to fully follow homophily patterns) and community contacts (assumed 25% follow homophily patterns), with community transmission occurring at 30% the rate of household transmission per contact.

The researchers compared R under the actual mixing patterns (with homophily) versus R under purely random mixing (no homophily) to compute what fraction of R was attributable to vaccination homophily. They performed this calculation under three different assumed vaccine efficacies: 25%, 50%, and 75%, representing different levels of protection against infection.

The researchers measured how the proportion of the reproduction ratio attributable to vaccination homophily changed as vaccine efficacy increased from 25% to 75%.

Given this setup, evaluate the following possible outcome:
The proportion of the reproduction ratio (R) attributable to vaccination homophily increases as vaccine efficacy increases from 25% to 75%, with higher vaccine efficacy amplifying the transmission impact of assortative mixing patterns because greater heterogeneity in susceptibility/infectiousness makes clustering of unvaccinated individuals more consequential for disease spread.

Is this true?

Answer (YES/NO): YES